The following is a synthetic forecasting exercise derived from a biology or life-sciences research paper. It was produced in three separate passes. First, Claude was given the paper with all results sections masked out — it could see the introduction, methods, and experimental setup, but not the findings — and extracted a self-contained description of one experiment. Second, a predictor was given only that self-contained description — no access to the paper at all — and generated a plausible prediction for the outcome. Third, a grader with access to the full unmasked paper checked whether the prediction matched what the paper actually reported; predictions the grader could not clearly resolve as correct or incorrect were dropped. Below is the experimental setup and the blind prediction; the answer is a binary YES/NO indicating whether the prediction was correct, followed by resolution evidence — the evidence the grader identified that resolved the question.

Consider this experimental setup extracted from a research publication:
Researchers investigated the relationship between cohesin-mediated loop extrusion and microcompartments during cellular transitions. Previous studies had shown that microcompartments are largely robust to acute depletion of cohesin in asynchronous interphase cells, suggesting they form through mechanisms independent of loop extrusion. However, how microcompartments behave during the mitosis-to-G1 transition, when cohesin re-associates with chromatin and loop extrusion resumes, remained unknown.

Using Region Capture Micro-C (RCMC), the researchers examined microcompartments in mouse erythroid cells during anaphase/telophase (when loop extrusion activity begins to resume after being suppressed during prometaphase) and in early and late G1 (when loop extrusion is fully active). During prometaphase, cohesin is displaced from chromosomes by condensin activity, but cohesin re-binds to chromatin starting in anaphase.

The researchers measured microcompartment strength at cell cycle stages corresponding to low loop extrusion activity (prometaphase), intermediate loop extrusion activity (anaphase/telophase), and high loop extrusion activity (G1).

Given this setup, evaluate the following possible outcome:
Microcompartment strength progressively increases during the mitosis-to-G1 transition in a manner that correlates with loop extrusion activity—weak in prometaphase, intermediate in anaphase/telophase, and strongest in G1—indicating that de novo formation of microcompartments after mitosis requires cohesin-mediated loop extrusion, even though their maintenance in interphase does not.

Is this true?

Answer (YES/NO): NO